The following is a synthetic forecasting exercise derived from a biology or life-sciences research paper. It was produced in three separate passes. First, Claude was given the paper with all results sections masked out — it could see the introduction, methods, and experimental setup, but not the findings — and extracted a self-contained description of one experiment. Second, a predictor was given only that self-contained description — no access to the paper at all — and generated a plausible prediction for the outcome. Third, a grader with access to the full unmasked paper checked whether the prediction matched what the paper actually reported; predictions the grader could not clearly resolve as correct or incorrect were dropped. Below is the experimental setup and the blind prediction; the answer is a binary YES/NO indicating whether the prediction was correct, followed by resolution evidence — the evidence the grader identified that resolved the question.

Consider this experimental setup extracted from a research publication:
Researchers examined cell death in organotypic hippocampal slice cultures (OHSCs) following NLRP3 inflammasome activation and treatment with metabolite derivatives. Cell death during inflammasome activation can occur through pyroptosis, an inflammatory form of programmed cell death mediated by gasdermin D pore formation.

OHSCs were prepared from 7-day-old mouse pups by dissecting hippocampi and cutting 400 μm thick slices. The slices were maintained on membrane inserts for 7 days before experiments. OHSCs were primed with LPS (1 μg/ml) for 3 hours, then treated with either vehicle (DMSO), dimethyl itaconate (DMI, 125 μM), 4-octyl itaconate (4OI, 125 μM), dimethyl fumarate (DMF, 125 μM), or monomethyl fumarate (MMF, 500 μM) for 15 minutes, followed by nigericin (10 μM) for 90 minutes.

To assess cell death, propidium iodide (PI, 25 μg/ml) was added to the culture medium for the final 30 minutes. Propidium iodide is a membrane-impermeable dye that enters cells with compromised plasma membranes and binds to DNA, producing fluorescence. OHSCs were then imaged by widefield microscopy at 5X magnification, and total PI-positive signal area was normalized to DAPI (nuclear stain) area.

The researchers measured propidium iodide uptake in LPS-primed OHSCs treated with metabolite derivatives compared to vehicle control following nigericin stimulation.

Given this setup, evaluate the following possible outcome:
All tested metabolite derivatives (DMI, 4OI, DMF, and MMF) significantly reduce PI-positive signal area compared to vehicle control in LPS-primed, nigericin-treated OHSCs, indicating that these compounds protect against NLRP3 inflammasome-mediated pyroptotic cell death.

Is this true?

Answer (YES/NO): NO